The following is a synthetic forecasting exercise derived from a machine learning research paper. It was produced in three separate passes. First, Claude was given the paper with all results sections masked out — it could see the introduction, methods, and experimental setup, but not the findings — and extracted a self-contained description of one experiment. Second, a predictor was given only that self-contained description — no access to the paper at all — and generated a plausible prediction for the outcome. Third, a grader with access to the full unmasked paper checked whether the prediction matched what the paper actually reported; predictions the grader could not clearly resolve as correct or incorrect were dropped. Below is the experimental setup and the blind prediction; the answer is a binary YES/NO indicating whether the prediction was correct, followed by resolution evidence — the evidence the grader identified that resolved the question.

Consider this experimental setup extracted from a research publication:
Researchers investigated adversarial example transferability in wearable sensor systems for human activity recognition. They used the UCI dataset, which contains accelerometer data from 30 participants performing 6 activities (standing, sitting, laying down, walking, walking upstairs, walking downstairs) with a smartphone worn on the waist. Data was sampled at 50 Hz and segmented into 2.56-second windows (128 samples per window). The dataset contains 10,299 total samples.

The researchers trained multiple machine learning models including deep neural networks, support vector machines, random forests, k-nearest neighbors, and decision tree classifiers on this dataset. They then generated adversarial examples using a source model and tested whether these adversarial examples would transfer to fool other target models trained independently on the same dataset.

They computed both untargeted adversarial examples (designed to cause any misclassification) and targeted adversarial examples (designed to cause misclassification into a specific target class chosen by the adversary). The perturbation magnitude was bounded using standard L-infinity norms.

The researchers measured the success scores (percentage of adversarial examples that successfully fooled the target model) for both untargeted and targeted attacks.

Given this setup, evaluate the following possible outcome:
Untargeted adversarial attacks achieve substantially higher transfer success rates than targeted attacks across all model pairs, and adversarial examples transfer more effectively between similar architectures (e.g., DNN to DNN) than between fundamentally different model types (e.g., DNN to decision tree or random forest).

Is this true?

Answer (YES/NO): YES